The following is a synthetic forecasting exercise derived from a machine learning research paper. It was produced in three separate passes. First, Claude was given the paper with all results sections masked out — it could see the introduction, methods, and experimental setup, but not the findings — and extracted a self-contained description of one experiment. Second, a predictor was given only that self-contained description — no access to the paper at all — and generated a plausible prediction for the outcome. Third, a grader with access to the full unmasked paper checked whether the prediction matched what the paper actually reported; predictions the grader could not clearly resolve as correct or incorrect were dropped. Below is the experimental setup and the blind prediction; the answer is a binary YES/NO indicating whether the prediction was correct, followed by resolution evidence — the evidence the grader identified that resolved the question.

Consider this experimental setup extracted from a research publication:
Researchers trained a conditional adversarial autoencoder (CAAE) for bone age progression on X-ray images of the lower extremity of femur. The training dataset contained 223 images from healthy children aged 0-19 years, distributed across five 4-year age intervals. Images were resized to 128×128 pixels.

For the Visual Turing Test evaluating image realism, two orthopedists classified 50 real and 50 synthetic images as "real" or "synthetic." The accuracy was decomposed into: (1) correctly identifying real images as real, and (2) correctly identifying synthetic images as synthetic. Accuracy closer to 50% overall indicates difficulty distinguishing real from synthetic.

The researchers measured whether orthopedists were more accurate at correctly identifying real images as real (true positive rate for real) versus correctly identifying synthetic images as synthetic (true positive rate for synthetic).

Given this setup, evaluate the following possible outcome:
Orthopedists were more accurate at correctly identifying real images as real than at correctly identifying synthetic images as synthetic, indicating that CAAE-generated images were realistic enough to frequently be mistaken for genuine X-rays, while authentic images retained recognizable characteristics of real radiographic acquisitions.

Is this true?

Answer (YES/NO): YES